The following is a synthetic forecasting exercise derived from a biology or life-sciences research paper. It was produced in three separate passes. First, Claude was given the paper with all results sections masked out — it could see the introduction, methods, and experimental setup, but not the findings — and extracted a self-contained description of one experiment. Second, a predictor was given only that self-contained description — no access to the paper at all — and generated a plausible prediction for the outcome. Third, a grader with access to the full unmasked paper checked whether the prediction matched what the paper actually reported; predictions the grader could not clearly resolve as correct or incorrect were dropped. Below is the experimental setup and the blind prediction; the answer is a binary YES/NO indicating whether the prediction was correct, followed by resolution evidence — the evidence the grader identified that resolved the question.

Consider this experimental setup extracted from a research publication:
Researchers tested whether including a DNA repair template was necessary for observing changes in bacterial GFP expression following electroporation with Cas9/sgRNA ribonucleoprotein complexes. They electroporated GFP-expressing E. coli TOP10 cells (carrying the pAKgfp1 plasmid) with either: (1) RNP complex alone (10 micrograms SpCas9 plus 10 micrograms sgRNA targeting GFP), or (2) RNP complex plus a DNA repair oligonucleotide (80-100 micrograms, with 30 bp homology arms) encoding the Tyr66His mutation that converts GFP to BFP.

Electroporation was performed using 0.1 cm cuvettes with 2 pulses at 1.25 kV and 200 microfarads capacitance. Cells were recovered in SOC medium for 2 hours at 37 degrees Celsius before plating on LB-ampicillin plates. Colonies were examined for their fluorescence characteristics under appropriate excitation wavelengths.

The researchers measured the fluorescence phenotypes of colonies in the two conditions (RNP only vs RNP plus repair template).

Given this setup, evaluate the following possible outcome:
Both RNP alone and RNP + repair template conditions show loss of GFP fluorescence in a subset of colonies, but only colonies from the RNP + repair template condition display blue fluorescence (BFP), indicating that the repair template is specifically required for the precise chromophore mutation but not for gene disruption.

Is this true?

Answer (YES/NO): YES